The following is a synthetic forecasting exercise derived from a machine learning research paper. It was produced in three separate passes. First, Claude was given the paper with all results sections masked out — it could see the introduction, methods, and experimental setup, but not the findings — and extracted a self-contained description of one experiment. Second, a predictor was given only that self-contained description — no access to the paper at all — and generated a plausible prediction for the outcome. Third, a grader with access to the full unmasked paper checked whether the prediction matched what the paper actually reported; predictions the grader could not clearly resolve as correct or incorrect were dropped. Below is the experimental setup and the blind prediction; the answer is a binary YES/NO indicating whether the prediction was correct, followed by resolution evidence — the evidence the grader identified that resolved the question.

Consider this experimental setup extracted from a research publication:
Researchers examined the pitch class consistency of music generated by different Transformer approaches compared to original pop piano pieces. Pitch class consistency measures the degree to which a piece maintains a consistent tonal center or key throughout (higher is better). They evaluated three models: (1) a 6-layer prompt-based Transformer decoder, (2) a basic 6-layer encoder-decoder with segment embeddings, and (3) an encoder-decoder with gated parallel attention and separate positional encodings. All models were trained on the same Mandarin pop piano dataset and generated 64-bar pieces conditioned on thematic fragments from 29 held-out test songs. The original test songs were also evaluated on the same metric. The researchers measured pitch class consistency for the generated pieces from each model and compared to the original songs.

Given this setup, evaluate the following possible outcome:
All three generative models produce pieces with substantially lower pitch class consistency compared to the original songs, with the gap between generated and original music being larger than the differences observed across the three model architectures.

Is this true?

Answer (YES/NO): NO